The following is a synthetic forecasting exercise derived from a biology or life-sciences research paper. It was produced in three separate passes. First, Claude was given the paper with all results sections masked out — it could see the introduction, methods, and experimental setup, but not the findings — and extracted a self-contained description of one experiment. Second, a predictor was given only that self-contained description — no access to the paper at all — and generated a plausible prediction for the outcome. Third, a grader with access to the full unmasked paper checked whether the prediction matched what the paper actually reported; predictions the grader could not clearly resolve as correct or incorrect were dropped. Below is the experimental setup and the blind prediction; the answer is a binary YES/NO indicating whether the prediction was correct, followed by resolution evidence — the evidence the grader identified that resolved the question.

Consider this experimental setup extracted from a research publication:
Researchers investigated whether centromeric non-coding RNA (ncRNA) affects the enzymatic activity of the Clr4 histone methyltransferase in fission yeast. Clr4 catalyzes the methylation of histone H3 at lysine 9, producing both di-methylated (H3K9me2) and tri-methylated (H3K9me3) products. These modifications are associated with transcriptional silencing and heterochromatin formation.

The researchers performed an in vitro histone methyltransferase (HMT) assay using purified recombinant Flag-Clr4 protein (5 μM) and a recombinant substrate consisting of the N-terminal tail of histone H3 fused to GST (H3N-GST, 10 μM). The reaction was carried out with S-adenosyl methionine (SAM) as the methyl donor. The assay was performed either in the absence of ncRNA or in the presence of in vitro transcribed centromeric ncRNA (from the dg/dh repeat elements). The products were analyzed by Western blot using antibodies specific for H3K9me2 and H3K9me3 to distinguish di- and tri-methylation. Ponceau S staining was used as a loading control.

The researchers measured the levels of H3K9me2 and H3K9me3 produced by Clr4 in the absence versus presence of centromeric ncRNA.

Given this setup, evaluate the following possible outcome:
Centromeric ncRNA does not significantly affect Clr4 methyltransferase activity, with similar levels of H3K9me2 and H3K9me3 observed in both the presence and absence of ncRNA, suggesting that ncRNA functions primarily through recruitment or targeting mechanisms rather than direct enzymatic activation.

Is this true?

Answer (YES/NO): NO